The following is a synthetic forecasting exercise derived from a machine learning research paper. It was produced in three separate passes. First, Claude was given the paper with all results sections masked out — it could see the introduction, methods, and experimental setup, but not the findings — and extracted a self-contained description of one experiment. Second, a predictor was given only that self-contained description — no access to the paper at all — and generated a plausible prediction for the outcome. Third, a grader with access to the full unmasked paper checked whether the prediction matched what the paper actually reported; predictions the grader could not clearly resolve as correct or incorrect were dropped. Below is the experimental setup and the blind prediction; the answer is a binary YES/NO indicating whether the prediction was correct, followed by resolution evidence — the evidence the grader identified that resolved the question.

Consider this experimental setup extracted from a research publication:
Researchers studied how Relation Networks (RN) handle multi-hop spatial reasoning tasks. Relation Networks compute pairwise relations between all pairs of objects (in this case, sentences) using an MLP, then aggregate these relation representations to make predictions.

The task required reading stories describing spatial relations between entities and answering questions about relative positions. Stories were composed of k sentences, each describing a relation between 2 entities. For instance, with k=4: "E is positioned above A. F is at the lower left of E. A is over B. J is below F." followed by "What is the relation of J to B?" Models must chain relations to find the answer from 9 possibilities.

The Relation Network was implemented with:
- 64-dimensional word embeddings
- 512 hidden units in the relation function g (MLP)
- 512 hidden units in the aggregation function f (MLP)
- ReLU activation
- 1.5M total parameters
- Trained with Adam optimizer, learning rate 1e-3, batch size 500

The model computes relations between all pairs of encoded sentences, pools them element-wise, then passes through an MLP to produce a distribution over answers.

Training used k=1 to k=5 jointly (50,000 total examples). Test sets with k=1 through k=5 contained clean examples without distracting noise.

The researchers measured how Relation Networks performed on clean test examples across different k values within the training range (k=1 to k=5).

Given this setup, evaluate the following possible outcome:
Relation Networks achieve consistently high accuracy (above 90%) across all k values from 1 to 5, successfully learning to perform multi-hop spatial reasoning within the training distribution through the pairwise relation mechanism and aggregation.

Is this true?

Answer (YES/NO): NO